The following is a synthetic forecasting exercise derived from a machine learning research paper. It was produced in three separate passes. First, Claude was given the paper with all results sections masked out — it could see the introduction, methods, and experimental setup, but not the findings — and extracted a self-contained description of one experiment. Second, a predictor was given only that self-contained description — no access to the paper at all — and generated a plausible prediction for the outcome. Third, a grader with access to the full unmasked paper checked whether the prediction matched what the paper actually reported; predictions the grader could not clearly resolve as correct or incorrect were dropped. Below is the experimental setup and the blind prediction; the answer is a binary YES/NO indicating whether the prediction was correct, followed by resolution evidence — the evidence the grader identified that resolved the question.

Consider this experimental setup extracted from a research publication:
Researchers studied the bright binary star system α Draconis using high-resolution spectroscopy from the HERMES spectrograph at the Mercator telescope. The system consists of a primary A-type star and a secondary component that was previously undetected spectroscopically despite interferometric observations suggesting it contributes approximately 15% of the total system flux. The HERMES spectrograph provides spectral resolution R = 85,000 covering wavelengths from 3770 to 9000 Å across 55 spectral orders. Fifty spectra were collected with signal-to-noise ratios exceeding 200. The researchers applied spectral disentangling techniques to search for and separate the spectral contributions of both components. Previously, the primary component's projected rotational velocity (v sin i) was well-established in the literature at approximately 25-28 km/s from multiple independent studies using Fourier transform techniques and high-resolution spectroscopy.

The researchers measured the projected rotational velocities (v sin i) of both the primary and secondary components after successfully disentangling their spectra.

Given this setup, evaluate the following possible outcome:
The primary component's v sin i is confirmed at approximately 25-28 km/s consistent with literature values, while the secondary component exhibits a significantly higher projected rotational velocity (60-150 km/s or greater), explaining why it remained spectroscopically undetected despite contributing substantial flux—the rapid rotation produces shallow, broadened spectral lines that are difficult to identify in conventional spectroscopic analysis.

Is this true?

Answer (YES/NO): YES